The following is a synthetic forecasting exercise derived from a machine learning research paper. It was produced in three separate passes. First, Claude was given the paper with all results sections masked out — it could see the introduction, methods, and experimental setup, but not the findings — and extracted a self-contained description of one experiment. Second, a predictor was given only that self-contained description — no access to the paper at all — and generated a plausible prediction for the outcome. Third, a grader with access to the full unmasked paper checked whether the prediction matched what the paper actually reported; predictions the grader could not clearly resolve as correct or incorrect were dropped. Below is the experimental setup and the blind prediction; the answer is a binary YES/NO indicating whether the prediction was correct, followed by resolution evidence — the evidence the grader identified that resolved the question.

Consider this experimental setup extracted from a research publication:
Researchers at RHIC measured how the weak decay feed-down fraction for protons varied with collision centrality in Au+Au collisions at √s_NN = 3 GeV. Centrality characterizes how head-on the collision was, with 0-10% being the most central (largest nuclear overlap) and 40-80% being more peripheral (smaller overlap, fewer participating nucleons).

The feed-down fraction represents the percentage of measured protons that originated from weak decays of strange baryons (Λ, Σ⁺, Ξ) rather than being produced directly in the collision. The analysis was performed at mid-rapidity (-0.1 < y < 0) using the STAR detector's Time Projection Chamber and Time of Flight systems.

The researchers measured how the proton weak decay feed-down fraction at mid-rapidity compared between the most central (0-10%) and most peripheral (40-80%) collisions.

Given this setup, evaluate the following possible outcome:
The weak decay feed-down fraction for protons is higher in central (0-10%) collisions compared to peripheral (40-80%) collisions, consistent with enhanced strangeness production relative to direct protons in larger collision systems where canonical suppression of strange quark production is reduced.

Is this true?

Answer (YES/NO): YES